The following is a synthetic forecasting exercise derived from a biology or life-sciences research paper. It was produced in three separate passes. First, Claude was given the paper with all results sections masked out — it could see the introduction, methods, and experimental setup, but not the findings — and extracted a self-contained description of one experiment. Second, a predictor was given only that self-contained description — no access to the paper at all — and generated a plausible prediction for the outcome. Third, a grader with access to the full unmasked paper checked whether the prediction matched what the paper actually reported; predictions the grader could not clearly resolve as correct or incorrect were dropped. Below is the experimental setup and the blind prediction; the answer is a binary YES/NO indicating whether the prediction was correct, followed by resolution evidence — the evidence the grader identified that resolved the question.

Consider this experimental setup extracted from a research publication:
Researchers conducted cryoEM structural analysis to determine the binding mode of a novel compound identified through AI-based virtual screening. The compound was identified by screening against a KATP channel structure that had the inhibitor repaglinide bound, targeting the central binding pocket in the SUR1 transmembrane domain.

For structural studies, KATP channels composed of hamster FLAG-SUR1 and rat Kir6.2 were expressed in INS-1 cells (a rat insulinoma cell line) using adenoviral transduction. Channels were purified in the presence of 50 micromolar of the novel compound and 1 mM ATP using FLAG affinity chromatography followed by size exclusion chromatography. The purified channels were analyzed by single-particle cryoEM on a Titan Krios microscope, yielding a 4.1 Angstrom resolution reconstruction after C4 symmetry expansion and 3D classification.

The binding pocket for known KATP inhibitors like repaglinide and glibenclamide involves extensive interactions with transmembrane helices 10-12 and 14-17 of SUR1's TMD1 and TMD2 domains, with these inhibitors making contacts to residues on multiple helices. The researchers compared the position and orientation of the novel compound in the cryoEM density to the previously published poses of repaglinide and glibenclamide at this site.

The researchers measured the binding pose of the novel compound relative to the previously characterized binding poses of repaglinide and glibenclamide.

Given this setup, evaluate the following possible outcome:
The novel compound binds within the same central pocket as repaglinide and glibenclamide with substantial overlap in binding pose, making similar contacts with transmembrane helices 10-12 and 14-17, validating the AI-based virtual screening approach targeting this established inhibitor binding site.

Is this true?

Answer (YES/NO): NO